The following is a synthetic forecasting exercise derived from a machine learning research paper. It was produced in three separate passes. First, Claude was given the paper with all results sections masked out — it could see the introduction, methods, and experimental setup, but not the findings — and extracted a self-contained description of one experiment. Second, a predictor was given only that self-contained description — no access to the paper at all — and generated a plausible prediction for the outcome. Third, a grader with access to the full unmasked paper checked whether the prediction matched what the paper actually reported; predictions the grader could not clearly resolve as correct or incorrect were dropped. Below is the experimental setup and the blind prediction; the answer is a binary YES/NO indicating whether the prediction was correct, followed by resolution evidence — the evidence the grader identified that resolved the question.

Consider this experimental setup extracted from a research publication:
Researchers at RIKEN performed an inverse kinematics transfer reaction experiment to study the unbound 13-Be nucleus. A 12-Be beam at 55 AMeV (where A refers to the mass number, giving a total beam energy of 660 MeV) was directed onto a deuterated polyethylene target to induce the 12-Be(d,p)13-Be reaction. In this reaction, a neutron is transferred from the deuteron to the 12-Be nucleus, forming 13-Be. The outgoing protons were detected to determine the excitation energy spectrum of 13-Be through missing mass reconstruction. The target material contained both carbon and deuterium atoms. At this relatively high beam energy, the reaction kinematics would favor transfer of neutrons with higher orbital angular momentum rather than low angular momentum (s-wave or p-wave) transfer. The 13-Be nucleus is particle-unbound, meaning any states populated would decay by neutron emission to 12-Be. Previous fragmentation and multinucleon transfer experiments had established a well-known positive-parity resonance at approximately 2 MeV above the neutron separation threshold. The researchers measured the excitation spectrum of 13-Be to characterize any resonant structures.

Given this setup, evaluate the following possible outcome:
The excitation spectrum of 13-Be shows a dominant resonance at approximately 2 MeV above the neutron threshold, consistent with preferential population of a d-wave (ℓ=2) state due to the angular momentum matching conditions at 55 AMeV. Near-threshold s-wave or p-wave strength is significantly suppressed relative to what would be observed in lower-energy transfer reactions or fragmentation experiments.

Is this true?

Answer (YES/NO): YES